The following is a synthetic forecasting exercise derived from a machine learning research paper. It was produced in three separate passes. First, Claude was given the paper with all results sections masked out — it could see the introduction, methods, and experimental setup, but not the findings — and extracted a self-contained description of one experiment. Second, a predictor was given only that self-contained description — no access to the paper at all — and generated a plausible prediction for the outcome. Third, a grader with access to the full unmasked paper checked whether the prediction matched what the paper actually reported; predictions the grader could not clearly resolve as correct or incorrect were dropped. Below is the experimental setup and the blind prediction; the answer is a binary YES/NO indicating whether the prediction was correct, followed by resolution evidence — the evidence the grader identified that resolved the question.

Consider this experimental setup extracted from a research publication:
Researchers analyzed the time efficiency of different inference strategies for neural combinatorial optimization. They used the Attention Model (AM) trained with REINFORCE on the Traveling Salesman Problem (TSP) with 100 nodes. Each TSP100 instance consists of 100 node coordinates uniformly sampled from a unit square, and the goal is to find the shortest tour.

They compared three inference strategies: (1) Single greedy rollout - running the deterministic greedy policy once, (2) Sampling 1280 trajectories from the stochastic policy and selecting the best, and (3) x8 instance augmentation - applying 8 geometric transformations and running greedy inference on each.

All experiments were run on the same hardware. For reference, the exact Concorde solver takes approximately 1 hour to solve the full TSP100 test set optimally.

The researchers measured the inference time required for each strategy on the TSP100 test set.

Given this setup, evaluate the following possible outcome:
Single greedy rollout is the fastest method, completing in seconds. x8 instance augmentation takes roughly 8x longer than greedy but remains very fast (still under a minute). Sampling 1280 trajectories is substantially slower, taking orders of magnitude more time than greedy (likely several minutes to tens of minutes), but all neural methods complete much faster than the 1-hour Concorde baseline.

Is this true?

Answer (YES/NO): YES